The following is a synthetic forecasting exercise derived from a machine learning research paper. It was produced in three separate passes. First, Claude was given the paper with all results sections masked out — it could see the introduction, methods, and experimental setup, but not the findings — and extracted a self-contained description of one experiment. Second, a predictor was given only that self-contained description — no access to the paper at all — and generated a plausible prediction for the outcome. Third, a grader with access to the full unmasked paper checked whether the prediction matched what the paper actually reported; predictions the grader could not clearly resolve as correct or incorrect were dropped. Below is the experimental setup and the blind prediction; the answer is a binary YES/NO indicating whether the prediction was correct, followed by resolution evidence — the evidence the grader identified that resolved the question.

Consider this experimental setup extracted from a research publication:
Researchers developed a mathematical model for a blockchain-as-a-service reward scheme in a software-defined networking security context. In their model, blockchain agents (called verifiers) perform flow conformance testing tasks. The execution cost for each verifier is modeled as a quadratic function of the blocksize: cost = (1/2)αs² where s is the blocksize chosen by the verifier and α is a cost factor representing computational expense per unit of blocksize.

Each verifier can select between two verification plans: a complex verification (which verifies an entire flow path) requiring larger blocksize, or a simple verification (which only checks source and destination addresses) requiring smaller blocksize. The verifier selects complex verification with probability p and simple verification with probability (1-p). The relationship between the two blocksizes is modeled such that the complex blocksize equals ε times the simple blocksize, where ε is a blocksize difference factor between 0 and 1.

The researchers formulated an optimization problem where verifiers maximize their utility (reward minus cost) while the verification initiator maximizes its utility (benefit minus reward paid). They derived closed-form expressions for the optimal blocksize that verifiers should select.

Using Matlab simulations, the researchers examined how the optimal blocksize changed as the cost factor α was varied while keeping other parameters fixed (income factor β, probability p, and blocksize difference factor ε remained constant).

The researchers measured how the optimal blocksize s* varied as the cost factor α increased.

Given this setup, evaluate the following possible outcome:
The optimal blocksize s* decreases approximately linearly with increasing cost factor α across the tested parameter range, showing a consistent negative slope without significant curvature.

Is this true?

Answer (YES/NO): NO